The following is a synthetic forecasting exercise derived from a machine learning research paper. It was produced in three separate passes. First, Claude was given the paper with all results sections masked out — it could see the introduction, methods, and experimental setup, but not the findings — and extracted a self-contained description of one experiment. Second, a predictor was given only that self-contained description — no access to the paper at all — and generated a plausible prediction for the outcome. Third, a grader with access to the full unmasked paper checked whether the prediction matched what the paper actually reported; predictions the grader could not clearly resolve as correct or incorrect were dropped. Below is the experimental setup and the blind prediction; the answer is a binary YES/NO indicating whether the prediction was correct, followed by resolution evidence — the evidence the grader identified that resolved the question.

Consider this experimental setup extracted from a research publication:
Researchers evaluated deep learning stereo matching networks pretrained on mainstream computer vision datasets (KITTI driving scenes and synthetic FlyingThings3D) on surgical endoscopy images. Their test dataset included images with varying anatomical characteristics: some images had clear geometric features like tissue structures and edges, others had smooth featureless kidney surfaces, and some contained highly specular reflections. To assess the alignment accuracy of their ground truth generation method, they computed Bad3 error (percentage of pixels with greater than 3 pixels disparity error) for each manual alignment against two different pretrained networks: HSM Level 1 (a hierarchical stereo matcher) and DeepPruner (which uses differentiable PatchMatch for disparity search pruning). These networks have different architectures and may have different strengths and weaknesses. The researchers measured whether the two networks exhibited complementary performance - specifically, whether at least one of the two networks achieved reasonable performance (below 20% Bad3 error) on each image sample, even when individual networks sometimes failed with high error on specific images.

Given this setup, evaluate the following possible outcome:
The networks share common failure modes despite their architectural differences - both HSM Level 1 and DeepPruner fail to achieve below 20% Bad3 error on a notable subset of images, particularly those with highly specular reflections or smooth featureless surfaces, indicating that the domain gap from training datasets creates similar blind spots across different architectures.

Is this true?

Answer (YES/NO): NO